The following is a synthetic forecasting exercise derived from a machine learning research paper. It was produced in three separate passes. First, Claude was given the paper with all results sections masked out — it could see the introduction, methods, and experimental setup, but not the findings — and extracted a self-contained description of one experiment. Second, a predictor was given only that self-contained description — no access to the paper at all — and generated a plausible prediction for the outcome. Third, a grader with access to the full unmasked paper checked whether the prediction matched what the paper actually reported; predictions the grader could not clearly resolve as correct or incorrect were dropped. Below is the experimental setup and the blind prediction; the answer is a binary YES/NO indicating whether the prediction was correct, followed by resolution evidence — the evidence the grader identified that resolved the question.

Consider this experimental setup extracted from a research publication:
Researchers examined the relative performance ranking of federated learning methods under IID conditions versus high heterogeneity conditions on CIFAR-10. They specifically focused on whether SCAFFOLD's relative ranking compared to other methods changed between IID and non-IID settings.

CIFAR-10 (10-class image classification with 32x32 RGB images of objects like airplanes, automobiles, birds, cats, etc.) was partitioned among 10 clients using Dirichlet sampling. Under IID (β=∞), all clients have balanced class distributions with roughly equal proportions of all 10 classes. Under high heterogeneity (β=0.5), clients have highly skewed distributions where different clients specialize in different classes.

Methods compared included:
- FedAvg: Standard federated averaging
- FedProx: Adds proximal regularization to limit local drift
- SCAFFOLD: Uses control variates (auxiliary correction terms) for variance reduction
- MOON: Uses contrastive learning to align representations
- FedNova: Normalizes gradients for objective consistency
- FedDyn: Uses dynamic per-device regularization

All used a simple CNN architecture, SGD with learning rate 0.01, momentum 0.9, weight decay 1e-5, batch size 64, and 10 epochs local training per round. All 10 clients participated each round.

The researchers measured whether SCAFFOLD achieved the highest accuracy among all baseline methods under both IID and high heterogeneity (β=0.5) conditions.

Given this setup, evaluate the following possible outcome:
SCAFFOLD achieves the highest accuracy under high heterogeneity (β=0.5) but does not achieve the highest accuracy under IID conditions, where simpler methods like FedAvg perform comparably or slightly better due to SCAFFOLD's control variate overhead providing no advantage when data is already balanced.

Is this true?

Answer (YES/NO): NO